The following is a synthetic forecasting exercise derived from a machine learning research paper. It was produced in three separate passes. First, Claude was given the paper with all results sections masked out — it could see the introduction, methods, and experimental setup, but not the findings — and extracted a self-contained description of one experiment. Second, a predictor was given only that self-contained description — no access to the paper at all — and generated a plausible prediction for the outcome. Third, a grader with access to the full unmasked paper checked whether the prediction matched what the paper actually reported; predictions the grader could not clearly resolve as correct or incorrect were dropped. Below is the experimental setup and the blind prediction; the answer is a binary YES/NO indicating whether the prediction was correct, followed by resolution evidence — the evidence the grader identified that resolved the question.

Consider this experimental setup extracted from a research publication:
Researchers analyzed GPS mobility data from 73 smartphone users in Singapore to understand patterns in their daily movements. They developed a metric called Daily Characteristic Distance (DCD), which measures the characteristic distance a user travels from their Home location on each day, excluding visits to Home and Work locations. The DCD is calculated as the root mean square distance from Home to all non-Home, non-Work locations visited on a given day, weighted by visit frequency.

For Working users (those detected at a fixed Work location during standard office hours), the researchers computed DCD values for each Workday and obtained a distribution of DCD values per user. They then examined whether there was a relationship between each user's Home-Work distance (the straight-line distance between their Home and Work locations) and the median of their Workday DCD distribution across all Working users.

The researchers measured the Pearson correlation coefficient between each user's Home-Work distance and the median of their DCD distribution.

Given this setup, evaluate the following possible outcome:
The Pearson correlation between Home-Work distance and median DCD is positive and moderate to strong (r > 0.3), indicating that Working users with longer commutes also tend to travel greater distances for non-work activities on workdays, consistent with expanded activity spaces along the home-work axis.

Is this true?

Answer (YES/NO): YES